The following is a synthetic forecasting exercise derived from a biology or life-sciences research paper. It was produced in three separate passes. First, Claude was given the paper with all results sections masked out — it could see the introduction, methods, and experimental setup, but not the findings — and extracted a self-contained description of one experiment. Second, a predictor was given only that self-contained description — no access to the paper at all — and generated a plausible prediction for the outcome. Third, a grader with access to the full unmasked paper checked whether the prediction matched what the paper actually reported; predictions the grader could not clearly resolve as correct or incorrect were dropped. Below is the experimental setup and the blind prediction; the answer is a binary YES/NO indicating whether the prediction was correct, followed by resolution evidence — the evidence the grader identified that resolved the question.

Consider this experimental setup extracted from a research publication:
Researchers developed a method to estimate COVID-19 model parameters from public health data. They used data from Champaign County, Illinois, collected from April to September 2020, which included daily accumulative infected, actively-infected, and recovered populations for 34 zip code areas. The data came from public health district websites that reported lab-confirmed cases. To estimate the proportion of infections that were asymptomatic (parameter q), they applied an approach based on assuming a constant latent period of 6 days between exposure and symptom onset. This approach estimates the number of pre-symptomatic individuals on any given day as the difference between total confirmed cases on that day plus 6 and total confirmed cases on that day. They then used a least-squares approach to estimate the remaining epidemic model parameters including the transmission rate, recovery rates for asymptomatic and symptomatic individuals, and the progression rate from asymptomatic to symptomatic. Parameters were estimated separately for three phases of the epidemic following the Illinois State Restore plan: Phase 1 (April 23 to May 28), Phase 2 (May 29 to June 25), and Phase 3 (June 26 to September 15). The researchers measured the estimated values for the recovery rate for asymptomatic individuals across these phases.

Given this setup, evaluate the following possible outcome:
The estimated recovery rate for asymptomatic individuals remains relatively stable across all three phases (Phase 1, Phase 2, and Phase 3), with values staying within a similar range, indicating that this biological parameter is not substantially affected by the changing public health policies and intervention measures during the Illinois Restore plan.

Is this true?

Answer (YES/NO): NO